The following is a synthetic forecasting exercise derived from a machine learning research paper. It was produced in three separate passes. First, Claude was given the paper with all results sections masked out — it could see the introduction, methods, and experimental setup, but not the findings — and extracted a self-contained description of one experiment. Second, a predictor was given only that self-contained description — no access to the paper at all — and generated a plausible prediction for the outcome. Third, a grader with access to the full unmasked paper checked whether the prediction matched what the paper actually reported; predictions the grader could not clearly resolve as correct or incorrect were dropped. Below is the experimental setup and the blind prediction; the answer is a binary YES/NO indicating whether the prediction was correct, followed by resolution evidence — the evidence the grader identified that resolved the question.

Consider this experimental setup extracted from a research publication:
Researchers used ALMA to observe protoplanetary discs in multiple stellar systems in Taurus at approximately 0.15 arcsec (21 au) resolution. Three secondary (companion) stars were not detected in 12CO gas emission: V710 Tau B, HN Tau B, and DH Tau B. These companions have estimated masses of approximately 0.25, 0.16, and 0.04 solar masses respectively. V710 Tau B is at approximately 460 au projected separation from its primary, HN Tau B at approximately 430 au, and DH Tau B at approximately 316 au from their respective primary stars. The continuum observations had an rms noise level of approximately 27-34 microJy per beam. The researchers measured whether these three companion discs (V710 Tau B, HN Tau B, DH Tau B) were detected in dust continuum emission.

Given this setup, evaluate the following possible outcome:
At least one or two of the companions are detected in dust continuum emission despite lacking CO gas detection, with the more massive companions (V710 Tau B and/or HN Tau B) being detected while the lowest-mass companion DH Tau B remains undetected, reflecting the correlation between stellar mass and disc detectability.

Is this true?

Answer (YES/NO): NO